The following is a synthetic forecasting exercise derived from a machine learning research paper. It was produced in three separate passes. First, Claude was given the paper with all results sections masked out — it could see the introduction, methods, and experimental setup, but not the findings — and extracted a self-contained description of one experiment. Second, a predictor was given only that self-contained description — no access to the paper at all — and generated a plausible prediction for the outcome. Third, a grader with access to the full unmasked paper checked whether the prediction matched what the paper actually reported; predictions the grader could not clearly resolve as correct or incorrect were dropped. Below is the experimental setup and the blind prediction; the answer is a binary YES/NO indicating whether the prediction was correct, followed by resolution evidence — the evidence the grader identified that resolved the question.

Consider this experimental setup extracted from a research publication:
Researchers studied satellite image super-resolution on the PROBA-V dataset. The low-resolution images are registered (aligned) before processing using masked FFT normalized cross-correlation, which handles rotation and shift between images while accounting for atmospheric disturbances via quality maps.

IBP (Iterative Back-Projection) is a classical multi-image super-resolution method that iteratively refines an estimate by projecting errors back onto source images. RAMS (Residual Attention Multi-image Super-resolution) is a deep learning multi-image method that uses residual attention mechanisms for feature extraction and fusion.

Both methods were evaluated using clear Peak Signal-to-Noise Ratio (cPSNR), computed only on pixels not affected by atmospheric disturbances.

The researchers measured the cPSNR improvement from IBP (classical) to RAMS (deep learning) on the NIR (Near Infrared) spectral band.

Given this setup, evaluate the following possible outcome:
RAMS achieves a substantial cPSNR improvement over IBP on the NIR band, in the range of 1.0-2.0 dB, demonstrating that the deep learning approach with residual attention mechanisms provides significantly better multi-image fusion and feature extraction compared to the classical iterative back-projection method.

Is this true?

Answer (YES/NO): NO